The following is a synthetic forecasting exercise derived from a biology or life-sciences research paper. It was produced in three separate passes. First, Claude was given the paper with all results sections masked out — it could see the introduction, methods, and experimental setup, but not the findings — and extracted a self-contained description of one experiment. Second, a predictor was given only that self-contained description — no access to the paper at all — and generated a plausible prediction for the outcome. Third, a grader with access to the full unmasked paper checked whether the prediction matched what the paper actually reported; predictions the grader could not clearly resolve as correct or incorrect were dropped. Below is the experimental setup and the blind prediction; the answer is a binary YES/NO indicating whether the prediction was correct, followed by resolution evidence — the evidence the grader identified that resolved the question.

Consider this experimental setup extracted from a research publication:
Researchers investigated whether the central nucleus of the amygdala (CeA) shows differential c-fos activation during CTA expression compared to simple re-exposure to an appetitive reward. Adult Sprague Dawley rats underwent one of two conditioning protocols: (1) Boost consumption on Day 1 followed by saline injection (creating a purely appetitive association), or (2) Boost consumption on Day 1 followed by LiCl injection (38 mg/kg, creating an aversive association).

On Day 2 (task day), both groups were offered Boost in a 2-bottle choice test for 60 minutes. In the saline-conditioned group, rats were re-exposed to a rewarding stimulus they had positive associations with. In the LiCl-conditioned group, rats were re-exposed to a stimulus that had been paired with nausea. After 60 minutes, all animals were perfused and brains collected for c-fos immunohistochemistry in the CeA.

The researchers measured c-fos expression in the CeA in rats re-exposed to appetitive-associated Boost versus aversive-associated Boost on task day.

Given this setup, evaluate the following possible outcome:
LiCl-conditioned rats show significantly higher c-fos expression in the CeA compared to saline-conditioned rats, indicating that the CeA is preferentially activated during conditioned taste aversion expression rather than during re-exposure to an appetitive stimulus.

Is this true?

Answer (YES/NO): NO